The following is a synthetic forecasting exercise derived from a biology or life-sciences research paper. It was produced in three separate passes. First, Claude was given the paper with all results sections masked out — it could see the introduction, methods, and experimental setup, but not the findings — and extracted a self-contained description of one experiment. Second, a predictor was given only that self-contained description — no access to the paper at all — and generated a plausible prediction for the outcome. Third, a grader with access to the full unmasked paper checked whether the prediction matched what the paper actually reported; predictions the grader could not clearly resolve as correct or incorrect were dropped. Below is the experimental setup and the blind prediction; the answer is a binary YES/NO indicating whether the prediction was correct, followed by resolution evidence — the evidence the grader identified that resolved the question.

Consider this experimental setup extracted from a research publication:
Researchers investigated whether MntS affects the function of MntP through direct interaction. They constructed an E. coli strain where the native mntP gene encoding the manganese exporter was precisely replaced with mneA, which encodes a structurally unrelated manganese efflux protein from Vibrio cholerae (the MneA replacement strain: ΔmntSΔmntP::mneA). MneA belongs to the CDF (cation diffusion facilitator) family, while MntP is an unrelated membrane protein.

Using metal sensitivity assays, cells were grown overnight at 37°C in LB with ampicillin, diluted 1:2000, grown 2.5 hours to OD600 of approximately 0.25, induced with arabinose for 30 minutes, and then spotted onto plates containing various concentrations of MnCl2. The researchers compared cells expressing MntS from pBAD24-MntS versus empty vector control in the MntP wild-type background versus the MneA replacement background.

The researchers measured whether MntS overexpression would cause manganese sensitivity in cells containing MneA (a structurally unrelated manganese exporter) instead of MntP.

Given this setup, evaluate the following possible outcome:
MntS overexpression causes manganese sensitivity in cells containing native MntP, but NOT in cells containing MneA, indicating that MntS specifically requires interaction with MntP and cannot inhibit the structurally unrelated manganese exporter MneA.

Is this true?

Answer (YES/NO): YES